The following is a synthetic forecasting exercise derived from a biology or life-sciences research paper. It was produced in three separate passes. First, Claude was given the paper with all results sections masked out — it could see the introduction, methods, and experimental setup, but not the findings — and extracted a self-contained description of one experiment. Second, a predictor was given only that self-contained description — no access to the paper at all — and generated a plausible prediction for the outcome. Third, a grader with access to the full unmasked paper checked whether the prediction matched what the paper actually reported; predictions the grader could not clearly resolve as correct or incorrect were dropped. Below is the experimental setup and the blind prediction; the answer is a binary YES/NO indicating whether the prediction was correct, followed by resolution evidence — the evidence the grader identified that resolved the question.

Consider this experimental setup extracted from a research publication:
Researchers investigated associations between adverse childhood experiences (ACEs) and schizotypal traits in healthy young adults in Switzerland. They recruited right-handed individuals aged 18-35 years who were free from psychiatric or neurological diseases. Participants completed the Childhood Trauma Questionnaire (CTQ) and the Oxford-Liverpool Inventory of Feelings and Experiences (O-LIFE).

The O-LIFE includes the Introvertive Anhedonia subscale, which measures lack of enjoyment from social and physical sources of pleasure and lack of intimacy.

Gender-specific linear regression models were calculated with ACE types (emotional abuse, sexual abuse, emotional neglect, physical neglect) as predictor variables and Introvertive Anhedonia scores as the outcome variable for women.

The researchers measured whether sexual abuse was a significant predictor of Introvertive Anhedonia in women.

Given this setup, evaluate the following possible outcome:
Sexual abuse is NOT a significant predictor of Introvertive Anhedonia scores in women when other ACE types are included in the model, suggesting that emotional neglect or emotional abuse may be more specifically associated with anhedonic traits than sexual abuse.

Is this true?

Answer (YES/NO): YES